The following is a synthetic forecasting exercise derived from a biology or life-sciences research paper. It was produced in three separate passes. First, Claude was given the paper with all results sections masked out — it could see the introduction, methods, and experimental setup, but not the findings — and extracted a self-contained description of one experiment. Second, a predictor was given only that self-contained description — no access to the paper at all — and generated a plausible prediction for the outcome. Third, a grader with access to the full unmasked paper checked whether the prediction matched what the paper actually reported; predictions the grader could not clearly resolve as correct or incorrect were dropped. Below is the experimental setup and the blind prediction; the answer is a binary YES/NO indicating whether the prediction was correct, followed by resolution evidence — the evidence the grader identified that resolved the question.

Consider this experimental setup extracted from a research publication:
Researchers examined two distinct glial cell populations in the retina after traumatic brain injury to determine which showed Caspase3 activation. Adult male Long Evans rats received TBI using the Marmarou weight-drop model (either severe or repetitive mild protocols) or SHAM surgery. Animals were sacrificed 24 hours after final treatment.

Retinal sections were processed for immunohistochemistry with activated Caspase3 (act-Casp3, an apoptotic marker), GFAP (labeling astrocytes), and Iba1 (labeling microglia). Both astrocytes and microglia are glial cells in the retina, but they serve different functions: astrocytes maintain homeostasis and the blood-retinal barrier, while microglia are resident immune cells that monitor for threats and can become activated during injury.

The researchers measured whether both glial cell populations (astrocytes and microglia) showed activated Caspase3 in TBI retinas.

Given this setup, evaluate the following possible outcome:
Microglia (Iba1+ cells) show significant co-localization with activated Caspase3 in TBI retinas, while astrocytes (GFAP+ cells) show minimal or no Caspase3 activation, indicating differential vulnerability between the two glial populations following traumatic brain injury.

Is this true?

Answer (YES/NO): NO